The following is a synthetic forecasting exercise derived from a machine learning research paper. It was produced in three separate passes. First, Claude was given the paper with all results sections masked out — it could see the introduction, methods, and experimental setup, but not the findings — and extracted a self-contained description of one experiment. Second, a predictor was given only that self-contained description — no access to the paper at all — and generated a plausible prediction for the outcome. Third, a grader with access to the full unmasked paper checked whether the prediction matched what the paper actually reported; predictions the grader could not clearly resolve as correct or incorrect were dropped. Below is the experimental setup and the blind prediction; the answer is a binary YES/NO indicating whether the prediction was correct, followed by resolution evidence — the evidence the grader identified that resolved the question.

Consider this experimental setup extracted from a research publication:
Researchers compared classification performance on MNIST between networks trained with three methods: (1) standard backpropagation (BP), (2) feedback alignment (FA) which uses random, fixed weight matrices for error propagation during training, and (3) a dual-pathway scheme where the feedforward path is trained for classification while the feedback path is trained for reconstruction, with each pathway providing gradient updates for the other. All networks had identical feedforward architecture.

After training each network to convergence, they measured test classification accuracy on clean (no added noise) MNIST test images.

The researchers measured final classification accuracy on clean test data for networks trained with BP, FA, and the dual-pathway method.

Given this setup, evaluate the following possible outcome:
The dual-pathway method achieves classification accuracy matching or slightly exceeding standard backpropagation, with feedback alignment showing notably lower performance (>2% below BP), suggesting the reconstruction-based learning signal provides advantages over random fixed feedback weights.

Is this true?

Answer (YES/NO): NO